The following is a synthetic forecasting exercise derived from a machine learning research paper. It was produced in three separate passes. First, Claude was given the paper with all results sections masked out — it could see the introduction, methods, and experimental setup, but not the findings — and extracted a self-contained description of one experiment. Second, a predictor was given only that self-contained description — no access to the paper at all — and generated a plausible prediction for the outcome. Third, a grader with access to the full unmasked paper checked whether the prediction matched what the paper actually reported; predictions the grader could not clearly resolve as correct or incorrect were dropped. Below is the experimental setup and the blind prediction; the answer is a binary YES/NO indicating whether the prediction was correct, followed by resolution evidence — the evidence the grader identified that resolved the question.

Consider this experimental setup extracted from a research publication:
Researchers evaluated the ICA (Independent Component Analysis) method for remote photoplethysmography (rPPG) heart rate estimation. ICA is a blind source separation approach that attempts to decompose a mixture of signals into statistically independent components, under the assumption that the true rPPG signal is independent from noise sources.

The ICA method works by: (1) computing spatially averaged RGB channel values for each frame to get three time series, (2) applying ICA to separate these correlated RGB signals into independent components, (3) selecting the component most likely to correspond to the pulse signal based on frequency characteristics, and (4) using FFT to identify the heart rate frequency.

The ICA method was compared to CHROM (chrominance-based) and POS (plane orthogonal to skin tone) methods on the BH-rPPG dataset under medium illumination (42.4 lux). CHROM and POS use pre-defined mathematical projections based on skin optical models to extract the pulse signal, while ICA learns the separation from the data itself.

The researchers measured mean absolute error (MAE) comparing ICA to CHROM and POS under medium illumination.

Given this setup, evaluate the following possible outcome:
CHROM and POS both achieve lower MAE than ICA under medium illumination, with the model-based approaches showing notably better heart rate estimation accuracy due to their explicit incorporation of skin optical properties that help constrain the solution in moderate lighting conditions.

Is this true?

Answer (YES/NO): YES